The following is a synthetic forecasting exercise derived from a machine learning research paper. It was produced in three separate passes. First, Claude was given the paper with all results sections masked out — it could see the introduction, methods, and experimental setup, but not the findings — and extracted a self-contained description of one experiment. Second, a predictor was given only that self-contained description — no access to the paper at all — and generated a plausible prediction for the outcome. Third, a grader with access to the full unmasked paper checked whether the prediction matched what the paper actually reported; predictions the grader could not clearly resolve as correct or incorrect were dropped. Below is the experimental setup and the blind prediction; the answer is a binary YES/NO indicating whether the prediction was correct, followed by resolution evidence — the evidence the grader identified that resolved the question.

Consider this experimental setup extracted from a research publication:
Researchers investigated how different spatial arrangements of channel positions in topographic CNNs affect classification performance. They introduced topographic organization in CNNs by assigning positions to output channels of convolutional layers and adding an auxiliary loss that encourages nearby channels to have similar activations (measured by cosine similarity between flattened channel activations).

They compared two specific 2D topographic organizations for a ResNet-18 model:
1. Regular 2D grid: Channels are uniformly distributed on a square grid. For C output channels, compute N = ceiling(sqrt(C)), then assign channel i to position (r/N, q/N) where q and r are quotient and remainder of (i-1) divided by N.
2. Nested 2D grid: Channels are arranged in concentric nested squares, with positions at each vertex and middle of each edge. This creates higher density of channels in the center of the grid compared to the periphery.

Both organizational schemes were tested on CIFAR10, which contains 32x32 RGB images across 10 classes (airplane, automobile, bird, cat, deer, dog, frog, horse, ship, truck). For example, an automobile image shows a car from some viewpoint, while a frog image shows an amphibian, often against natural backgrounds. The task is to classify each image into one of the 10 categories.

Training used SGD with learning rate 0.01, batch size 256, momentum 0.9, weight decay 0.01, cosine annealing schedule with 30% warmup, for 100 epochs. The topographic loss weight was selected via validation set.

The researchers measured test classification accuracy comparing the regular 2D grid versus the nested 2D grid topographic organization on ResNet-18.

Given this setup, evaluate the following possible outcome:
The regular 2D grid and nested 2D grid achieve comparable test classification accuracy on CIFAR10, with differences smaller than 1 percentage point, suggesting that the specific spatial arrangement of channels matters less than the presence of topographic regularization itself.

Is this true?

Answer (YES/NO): YES